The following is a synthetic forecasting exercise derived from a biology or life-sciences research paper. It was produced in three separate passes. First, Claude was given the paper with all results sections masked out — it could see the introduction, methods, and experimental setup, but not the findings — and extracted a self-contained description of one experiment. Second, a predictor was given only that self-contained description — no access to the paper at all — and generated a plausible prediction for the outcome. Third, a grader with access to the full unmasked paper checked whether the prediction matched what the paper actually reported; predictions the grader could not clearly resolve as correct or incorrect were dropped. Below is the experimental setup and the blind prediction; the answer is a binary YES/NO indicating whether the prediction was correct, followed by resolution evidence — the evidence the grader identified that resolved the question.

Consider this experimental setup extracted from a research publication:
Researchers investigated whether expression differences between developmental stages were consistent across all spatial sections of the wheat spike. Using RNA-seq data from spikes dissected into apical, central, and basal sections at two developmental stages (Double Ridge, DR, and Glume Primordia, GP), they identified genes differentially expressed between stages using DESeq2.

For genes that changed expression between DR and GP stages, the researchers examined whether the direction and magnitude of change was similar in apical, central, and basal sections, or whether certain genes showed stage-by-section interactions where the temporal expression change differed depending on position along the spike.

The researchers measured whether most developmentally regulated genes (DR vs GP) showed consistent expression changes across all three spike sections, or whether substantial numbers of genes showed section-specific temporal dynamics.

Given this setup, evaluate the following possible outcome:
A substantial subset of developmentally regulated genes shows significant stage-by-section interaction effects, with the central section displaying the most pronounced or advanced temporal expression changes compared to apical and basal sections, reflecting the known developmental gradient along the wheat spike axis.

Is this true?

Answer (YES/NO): NO